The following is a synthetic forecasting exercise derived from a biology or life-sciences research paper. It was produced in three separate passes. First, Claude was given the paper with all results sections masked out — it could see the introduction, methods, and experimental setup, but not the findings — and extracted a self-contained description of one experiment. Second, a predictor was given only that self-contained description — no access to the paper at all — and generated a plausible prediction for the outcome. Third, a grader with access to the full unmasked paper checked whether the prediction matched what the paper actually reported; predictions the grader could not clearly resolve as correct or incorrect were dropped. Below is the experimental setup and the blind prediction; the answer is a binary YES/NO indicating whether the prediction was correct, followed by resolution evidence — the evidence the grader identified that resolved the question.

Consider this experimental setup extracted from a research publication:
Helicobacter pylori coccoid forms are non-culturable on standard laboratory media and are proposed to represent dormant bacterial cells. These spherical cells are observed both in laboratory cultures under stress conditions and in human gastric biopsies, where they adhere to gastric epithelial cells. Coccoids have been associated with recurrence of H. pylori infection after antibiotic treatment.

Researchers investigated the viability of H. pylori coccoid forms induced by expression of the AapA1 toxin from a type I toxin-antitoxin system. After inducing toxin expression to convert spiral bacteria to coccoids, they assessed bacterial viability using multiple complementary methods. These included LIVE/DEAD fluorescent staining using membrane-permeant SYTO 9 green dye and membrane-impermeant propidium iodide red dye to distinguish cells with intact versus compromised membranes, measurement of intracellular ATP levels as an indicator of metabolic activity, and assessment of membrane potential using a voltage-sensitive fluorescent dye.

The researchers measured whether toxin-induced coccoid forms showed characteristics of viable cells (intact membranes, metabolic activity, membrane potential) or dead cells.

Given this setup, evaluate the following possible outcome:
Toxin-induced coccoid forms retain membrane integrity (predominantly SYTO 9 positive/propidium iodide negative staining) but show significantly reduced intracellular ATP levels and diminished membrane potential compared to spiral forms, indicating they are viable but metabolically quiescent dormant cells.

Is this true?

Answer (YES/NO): NO